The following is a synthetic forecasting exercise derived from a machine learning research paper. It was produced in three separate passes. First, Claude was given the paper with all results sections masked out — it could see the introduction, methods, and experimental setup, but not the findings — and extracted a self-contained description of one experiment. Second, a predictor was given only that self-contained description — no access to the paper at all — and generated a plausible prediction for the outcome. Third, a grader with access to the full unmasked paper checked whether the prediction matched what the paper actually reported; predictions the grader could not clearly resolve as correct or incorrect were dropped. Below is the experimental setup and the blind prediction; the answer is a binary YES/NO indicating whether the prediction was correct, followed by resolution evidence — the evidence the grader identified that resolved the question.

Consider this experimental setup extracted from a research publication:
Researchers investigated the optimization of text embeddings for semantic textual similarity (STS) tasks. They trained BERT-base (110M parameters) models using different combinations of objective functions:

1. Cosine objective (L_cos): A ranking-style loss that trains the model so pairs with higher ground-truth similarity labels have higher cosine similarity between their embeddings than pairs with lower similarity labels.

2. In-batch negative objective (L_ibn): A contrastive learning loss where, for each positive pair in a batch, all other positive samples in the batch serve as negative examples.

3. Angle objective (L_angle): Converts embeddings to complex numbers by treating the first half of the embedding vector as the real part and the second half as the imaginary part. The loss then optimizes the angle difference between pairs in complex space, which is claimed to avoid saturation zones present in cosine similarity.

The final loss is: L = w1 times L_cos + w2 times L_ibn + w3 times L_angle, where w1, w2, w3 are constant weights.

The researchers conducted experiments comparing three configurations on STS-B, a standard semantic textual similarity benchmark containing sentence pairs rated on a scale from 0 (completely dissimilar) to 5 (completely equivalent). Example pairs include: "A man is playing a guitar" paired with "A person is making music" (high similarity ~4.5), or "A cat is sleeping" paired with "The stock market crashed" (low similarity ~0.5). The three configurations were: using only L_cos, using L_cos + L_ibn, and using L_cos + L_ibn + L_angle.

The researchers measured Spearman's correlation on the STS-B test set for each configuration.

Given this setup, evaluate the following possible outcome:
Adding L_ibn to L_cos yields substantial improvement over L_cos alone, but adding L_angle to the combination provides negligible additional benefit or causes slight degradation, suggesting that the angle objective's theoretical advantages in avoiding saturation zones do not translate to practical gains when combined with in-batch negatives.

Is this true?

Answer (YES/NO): NO